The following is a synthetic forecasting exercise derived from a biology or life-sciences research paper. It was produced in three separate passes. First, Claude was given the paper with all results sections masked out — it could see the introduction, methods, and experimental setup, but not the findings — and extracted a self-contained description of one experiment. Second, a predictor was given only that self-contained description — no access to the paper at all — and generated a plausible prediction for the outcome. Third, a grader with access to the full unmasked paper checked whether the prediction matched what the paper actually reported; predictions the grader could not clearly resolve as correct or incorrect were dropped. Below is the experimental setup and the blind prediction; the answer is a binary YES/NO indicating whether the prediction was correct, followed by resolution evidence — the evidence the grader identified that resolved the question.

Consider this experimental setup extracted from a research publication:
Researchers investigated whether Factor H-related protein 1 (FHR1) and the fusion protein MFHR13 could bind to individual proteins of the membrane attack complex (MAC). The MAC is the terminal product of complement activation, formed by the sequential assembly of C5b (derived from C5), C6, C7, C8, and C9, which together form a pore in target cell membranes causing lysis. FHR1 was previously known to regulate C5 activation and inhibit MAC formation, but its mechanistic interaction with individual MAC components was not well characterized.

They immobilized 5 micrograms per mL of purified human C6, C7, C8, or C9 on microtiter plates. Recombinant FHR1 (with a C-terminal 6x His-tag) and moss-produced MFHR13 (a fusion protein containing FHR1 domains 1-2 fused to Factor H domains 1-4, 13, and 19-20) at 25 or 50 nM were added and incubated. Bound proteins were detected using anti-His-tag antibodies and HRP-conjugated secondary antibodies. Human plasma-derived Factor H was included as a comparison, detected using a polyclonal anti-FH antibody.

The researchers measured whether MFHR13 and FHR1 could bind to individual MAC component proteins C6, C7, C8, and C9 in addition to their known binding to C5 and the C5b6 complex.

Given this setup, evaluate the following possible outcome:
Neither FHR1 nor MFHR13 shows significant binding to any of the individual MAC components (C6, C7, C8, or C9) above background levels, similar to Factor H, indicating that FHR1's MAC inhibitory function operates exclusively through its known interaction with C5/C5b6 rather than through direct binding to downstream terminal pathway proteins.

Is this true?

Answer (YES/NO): NO